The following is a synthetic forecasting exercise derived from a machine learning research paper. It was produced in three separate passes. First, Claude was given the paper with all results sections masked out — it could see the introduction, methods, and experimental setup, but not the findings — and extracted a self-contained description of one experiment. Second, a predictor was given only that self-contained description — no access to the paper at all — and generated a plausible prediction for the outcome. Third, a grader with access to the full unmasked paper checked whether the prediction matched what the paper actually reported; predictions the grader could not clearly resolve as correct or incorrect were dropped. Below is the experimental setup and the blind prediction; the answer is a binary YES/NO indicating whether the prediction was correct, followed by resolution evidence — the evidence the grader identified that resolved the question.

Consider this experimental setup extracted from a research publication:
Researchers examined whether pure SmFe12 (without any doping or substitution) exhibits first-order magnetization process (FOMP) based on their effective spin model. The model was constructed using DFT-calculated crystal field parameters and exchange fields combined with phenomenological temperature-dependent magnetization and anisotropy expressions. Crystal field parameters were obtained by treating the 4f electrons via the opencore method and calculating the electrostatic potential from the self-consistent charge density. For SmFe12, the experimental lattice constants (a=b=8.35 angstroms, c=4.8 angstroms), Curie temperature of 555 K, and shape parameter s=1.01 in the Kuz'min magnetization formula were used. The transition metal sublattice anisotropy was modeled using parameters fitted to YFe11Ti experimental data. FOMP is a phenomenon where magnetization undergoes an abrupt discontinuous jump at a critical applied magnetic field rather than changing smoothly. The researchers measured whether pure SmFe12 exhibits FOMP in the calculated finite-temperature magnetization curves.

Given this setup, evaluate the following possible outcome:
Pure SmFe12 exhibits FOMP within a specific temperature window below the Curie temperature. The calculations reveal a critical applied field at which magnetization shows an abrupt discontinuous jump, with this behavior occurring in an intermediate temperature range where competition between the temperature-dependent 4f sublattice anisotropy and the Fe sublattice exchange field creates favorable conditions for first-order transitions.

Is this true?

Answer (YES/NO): YES